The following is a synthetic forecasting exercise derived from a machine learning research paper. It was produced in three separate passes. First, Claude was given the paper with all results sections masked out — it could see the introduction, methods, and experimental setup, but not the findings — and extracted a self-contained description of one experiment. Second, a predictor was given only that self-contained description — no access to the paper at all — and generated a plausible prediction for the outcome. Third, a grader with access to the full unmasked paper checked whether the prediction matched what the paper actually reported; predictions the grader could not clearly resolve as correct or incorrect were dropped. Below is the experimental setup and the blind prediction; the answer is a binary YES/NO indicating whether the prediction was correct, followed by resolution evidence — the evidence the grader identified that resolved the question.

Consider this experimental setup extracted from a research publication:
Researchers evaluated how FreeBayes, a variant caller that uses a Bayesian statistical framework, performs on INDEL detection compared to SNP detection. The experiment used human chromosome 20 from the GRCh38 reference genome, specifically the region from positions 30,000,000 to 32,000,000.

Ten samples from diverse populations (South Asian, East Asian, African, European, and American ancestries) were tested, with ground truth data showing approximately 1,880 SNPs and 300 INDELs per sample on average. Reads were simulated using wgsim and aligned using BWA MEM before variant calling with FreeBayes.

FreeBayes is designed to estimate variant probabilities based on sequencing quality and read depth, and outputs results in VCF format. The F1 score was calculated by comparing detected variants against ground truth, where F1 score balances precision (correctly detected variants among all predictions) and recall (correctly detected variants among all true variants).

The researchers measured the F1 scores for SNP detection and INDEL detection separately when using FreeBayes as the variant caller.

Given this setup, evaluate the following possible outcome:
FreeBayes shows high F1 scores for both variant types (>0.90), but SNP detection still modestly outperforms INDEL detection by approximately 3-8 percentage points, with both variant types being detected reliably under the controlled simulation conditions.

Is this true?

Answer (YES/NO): NO